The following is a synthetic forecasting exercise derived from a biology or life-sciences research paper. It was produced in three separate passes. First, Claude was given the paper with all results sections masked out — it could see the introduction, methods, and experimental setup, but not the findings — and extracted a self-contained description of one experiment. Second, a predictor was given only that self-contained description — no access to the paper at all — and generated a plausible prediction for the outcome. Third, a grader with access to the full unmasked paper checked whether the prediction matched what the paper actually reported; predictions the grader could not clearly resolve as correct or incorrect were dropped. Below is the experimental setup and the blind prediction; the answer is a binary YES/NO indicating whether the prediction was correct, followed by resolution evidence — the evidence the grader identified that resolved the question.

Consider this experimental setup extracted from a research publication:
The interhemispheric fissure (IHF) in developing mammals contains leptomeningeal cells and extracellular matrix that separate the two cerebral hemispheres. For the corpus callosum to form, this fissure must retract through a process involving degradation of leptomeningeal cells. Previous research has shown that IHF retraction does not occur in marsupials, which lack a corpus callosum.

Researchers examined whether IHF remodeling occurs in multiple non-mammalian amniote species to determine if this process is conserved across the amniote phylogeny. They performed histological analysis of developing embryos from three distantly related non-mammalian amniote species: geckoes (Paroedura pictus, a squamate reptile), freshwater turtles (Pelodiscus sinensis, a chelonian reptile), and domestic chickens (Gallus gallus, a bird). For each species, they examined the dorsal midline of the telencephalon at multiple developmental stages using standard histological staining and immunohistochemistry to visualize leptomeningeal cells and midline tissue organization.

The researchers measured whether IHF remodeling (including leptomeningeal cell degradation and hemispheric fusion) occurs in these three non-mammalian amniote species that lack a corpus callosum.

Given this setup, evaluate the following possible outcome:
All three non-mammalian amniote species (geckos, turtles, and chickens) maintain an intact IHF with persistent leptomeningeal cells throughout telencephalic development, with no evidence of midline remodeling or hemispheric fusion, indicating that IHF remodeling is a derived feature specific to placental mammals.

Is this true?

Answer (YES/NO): NO